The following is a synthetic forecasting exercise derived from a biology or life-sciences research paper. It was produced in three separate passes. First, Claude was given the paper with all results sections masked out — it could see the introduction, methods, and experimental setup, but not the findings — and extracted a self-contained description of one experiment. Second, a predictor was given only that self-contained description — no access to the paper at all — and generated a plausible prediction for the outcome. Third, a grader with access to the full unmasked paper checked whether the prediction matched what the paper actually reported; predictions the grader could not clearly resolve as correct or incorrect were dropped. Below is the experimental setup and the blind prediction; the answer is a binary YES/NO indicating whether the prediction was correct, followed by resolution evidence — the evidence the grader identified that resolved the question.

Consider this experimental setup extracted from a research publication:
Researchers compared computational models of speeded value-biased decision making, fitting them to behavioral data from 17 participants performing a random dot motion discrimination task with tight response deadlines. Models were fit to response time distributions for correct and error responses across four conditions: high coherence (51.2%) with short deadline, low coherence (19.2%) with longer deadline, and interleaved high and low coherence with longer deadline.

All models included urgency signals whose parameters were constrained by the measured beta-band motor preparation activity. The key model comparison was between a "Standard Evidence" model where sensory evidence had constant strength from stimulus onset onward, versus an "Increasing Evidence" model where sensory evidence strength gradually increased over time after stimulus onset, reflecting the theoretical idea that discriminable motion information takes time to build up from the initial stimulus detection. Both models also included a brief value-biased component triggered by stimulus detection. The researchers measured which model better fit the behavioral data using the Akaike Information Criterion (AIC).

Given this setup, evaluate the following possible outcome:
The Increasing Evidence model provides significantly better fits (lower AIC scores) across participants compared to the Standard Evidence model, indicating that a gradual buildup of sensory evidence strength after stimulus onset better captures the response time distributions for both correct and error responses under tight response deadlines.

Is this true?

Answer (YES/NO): YES